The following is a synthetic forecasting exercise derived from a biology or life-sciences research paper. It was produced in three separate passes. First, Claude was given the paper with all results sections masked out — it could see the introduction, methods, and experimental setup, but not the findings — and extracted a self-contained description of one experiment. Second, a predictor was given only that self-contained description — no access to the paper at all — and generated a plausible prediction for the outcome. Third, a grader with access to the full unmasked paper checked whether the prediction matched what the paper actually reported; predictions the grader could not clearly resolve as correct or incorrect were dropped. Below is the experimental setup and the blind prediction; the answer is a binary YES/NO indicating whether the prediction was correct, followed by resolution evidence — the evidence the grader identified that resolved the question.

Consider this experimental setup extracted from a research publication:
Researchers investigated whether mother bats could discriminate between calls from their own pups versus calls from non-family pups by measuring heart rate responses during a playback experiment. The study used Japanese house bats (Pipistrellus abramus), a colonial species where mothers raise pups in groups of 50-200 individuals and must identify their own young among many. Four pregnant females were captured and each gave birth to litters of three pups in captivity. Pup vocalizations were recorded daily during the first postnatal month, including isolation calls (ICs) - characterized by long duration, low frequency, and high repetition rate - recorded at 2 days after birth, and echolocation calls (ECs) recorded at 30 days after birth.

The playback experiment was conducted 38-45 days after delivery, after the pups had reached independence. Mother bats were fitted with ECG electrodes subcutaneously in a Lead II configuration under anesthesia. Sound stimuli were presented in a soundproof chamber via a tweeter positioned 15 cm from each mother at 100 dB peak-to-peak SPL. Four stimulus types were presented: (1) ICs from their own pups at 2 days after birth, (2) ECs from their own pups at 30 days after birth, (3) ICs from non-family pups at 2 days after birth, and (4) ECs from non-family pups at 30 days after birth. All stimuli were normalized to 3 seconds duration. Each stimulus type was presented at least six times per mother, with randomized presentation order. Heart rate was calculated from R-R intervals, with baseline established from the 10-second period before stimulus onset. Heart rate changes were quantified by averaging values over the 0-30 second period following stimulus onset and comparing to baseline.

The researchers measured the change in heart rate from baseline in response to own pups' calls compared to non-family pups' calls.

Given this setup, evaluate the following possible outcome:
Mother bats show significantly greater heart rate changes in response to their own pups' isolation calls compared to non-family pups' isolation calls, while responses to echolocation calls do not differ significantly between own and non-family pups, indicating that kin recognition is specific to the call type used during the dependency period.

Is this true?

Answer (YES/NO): NO